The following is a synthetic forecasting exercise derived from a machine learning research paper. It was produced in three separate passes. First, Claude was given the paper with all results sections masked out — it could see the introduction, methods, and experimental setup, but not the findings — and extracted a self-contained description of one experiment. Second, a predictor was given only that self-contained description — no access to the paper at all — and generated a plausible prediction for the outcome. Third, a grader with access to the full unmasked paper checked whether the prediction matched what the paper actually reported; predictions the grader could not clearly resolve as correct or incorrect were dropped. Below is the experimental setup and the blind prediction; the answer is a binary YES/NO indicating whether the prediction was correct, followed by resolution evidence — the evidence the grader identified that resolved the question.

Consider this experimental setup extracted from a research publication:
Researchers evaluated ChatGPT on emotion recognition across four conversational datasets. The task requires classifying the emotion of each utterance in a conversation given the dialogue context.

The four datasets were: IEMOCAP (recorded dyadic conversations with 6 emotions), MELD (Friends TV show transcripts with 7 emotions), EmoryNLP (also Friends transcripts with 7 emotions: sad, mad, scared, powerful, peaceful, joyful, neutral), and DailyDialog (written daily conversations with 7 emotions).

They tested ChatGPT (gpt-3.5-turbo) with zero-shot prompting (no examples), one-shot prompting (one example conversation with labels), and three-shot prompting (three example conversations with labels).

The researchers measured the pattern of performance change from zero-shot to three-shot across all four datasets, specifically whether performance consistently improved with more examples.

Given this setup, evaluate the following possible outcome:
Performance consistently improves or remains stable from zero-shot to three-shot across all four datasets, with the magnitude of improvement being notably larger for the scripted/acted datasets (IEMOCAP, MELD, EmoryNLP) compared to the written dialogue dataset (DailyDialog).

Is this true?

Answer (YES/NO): NO